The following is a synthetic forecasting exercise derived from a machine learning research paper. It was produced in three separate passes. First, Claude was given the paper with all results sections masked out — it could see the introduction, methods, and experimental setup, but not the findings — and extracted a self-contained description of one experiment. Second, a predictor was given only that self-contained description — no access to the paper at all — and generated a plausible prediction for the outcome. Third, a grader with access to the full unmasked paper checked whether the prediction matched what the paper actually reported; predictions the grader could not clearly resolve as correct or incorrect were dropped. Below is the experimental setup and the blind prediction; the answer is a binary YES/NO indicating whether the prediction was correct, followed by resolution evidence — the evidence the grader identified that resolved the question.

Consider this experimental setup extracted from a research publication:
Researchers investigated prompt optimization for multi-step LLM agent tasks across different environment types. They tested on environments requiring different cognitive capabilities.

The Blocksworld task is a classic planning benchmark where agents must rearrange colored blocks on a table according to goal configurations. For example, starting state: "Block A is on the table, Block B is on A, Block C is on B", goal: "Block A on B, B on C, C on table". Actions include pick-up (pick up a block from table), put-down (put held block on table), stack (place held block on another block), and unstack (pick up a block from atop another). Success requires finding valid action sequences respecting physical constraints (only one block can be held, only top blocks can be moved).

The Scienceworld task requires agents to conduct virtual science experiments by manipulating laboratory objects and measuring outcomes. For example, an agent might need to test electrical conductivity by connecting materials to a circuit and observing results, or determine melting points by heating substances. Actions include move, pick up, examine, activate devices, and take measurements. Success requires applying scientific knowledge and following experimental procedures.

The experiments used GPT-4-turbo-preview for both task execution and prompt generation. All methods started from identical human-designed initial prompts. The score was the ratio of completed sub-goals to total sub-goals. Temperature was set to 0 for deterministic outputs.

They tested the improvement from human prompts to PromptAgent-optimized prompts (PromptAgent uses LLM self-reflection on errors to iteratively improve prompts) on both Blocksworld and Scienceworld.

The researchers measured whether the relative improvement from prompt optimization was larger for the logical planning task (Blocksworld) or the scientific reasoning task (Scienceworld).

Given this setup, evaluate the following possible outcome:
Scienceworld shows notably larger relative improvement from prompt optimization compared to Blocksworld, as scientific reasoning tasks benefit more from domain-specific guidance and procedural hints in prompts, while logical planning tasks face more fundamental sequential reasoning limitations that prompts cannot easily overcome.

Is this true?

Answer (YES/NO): NO